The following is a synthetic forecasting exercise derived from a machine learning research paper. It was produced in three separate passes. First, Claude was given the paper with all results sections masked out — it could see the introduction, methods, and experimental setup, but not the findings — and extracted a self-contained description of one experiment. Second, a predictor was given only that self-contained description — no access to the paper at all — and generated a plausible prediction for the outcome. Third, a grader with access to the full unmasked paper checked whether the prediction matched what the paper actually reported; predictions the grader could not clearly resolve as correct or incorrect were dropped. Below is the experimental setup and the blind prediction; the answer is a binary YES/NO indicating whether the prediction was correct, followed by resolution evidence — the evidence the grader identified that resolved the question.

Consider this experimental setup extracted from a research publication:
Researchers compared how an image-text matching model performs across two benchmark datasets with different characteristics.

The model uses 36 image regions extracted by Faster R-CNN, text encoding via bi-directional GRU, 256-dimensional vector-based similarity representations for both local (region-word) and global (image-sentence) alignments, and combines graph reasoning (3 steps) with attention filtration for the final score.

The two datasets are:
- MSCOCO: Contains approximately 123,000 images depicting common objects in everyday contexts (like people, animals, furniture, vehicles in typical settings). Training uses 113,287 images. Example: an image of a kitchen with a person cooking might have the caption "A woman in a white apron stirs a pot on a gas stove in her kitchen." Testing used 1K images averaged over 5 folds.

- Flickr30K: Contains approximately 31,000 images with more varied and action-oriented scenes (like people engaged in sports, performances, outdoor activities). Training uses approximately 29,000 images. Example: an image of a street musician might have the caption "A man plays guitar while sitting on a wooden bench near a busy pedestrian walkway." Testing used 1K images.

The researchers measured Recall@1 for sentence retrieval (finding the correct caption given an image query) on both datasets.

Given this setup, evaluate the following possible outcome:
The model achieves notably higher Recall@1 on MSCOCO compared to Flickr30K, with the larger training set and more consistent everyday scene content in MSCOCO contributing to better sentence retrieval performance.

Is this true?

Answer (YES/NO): NO